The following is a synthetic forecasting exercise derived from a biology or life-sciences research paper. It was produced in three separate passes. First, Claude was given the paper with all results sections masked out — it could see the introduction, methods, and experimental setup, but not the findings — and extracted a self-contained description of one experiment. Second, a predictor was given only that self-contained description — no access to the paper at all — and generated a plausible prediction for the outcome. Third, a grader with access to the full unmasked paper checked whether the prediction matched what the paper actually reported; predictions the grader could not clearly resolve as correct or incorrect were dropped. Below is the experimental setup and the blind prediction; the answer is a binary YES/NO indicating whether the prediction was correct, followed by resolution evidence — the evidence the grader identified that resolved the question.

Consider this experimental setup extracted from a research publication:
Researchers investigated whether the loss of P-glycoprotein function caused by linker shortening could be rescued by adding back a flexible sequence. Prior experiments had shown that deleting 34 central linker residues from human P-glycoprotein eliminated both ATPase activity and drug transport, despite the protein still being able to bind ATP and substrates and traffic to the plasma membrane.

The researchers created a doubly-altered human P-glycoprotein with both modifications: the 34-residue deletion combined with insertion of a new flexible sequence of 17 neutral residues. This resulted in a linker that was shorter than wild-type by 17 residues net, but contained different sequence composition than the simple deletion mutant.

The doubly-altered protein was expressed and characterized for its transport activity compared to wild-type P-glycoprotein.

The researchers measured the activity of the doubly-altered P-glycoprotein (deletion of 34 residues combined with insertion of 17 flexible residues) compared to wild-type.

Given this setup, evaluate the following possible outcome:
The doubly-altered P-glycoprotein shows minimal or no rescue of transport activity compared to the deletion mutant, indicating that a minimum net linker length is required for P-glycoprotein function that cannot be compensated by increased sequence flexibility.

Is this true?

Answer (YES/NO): NO